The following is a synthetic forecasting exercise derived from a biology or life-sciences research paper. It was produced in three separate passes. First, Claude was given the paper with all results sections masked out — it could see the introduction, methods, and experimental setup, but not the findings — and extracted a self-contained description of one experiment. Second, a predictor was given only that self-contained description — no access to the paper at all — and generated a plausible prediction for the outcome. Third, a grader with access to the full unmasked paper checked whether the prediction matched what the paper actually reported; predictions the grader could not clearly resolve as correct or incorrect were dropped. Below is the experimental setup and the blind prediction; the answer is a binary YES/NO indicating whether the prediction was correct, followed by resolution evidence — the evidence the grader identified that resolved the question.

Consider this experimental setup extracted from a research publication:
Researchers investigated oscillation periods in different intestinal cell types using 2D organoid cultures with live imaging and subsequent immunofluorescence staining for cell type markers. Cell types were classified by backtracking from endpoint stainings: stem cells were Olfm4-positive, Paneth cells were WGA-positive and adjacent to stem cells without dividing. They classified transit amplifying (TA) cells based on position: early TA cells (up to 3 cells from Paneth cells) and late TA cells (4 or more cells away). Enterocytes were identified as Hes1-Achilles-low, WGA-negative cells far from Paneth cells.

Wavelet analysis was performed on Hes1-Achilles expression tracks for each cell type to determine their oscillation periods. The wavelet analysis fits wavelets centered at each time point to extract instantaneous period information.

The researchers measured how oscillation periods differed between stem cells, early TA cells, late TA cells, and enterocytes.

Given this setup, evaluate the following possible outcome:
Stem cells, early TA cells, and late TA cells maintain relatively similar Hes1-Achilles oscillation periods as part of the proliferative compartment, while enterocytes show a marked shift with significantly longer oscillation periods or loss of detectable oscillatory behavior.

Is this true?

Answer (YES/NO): NO